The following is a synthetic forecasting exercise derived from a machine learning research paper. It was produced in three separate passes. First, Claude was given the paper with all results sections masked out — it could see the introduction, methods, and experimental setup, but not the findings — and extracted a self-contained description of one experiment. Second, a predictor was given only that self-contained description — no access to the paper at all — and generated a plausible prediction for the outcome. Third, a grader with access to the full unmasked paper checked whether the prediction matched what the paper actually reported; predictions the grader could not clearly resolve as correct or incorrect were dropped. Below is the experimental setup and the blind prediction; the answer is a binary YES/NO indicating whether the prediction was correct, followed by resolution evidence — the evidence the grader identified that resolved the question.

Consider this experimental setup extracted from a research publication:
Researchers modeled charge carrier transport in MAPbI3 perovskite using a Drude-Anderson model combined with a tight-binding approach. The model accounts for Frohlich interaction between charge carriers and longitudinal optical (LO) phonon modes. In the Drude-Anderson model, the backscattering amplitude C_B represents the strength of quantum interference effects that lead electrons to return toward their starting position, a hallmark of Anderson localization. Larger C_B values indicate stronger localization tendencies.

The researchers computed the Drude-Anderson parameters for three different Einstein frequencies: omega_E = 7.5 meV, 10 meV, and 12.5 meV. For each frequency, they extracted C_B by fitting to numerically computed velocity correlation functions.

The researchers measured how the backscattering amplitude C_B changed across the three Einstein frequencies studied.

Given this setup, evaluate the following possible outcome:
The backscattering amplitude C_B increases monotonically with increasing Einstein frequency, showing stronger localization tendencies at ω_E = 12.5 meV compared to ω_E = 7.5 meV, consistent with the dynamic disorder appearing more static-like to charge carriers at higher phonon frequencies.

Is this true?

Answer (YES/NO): NO